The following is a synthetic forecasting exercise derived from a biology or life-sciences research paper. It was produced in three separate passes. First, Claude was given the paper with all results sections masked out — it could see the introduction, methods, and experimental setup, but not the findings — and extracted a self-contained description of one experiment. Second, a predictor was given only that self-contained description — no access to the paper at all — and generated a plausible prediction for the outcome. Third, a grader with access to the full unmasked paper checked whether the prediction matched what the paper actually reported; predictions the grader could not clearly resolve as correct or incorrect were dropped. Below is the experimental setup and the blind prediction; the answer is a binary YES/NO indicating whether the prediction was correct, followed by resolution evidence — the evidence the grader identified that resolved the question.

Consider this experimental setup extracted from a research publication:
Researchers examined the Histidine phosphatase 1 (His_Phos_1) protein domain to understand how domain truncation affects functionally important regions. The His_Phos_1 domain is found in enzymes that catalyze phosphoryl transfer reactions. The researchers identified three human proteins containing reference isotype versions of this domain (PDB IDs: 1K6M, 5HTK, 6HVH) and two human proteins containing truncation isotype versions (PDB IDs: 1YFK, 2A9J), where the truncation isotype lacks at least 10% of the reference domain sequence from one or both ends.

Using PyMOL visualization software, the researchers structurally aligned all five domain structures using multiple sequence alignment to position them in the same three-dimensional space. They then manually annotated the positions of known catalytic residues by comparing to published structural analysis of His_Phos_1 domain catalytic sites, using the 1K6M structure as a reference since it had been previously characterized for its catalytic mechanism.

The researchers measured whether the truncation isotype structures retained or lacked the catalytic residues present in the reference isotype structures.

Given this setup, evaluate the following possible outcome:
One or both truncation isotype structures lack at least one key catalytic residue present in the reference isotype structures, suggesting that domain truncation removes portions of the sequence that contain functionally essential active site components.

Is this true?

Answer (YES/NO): YES